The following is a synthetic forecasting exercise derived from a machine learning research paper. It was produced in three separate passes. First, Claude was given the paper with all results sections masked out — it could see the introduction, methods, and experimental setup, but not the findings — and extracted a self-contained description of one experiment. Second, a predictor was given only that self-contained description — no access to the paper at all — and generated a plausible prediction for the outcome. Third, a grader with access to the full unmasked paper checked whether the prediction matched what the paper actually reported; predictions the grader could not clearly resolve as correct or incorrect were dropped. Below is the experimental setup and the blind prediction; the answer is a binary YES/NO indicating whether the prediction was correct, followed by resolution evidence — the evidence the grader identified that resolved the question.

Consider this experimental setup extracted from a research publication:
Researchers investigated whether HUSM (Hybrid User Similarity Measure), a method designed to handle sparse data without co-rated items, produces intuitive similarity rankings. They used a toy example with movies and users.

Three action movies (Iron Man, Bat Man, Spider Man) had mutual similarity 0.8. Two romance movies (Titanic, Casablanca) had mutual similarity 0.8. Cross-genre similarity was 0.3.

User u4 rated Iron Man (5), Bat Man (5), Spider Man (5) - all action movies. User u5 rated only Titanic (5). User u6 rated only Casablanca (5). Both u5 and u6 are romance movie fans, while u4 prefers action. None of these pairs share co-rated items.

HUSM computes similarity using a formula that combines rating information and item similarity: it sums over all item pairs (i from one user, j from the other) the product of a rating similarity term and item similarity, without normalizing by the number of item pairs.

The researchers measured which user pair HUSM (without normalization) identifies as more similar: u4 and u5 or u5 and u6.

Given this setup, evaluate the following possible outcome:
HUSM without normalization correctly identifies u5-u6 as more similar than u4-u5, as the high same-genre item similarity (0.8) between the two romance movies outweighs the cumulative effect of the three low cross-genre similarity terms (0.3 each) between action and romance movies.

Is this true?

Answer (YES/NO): NO